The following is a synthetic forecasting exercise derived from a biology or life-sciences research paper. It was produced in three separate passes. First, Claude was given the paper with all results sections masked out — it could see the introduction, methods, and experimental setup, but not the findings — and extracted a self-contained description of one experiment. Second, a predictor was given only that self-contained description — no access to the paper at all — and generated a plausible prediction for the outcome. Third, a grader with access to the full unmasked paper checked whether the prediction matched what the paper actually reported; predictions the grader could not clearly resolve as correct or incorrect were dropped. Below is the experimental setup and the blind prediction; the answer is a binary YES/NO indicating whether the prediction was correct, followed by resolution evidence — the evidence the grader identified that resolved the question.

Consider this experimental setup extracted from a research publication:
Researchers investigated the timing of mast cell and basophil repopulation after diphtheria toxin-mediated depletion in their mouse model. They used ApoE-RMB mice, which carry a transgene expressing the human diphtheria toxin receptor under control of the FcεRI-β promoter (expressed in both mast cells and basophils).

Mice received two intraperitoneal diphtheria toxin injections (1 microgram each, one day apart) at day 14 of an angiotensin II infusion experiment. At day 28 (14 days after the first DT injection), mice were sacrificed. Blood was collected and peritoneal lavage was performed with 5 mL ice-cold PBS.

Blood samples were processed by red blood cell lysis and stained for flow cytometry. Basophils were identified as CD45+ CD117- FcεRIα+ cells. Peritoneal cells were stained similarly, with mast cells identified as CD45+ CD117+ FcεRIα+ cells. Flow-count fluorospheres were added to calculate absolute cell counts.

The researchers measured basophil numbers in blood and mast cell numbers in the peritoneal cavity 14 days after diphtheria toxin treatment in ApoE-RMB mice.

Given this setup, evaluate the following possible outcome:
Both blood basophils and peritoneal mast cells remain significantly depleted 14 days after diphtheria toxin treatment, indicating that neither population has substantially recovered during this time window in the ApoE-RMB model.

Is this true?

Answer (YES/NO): NO